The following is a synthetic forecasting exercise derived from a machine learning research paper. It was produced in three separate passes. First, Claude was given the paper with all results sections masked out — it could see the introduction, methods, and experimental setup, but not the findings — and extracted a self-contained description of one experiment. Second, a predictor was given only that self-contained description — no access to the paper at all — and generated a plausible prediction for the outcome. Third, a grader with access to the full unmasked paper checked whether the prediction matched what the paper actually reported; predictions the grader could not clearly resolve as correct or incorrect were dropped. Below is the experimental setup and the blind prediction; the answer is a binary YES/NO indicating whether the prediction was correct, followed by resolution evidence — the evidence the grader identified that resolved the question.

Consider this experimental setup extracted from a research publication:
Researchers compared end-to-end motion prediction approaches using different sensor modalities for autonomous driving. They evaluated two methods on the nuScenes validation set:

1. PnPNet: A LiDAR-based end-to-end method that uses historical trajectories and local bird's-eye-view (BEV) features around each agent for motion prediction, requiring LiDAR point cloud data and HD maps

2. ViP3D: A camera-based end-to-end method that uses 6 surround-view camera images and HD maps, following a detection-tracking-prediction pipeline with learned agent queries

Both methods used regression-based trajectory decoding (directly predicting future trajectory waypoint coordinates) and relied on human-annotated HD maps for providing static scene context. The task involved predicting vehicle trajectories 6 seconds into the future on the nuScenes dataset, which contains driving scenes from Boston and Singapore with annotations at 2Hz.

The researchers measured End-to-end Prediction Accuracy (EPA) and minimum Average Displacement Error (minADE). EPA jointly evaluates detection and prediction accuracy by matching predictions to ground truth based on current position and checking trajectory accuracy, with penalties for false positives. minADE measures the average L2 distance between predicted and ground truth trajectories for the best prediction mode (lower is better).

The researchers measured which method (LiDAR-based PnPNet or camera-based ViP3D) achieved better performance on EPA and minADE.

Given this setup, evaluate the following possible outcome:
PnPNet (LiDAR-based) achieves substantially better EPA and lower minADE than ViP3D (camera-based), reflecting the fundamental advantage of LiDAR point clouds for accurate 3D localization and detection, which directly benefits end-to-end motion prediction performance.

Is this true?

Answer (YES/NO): NO